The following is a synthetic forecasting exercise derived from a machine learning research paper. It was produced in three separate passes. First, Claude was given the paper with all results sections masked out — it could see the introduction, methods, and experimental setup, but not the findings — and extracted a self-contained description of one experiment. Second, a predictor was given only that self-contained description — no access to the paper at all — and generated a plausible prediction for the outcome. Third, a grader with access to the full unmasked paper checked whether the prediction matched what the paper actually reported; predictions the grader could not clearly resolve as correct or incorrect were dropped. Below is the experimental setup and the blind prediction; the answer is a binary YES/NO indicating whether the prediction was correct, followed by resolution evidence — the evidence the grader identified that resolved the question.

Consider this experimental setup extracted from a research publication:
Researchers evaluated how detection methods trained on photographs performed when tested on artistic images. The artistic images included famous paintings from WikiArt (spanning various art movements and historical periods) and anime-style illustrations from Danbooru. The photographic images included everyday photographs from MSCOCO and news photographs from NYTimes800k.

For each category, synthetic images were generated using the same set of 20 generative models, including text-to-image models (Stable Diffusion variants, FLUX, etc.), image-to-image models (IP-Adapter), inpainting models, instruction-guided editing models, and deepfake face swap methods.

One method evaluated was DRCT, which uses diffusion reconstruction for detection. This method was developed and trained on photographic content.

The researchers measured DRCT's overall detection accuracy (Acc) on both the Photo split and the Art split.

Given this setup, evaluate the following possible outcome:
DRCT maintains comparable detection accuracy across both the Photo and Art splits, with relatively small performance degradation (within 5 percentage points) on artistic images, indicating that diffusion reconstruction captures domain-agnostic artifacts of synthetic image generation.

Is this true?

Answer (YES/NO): NO